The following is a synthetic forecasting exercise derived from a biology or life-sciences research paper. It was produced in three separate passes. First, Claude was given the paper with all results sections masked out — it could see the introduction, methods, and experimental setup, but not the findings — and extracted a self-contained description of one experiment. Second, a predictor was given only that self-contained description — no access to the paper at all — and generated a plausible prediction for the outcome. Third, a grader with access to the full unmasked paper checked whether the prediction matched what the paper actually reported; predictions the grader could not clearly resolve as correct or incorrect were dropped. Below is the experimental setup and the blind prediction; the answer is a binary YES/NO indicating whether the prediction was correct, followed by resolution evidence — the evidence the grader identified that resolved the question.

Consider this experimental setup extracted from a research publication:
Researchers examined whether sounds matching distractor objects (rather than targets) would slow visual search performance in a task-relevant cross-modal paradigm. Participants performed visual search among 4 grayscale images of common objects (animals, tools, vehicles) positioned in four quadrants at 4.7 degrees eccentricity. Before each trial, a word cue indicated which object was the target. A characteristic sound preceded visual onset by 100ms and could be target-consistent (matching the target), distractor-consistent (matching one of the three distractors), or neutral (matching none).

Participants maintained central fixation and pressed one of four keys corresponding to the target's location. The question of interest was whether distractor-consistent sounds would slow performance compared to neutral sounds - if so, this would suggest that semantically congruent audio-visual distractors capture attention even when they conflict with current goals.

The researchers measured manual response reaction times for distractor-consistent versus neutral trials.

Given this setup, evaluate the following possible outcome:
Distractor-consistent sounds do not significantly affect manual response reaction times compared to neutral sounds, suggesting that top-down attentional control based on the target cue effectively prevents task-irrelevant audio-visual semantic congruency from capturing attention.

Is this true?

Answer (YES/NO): NO